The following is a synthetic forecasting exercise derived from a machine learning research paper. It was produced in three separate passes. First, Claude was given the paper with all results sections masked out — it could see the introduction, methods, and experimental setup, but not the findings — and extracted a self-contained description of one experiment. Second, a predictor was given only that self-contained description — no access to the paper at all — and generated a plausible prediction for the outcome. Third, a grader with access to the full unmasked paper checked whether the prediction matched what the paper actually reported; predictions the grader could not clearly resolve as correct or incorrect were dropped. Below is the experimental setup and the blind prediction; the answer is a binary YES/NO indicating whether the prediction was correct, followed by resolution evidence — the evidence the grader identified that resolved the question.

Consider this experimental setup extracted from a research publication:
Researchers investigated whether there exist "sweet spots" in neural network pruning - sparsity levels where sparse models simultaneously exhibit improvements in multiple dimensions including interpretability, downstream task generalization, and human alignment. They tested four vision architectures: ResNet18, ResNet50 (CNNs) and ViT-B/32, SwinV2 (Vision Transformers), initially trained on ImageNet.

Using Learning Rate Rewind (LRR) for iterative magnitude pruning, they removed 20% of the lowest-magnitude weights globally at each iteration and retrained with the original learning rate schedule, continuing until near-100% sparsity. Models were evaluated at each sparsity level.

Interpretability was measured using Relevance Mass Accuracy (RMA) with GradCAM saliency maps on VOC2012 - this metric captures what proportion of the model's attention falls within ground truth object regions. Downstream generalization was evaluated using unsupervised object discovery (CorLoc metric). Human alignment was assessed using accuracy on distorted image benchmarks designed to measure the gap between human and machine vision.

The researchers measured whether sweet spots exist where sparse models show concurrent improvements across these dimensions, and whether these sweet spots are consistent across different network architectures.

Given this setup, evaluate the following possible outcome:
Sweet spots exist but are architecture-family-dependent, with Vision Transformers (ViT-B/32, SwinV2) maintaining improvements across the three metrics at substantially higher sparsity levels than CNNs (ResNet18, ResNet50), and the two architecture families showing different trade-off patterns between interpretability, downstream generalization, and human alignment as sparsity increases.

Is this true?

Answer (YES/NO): NO